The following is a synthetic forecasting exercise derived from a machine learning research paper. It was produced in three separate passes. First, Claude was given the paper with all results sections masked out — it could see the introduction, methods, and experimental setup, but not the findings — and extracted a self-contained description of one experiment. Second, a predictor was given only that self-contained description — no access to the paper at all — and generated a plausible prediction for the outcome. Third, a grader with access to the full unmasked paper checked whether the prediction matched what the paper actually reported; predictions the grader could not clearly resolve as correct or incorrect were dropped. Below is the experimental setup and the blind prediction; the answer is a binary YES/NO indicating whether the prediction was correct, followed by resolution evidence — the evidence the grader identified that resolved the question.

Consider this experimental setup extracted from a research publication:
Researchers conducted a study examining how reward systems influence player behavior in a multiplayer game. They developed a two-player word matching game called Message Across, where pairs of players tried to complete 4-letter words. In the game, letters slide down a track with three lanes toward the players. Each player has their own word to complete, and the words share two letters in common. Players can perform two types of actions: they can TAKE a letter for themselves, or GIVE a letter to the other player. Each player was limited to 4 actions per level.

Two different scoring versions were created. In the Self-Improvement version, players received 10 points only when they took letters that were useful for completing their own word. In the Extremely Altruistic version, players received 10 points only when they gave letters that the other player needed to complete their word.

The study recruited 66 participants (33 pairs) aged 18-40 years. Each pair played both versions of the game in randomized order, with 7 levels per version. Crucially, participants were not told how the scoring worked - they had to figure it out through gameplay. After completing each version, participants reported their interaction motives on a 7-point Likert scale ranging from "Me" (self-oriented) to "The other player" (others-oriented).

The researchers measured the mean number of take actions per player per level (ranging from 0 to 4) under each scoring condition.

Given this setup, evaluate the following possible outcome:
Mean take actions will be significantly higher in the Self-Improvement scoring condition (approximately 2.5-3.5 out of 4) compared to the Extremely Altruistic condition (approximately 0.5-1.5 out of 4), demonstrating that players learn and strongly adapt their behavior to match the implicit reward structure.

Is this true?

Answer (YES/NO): NO